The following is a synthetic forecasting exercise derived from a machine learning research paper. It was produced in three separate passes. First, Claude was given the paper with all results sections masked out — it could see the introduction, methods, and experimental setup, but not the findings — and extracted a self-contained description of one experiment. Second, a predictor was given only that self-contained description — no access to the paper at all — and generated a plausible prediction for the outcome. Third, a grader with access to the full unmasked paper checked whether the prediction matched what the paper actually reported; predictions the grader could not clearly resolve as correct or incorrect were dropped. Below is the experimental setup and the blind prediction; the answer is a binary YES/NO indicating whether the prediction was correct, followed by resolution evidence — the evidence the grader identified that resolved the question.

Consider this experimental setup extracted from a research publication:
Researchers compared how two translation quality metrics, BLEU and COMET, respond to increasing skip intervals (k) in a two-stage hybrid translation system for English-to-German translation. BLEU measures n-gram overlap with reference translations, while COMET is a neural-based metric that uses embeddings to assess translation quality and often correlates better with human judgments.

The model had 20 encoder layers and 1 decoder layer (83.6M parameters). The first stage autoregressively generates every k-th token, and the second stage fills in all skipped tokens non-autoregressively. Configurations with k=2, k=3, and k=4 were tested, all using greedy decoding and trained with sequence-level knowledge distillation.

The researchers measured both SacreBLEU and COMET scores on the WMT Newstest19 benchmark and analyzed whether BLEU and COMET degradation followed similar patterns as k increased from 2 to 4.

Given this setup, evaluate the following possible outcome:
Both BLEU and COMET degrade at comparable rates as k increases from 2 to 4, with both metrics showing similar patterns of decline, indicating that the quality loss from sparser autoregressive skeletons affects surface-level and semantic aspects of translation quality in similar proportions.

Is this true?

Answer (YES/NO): NO